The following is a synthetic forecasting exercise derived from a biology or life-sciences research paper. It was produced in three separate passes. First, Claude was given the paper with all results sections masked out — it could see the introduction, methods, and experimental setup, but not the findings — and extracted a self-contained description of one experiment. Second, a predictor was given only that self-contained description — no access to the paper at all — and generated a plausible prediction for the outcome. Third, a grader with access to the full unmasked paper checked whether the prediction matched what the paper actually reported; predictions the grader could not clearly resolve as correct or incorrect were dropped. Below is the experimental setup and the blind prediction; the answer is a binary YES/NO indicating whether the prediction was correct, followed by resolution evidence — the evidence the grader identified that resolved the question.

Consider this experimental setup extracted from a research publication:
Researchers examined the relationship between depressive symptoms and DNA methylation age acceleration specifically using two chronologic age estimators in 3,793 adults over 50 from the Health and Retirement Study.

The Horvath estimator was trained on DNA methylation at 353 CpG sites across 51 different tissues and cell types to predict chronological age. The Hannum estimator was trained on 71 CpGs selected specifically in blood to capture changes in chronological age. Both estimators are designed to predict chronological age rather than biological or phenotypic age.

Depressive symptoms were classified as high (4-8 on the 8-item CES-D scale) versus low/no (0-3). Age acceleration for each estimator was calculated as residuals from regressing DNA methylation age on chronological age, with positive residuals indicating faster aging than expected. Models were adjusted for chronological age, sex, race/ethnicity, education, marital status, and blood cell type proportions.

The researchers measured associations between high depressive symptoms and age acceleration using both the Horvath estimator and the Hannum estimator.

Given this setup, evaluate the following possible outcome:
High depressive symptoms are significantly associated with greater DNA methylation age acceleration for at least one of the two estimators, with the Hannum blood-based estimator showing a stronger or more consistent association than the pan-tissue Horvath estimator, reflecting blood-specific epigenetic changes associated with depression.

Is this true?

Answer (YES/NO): NO